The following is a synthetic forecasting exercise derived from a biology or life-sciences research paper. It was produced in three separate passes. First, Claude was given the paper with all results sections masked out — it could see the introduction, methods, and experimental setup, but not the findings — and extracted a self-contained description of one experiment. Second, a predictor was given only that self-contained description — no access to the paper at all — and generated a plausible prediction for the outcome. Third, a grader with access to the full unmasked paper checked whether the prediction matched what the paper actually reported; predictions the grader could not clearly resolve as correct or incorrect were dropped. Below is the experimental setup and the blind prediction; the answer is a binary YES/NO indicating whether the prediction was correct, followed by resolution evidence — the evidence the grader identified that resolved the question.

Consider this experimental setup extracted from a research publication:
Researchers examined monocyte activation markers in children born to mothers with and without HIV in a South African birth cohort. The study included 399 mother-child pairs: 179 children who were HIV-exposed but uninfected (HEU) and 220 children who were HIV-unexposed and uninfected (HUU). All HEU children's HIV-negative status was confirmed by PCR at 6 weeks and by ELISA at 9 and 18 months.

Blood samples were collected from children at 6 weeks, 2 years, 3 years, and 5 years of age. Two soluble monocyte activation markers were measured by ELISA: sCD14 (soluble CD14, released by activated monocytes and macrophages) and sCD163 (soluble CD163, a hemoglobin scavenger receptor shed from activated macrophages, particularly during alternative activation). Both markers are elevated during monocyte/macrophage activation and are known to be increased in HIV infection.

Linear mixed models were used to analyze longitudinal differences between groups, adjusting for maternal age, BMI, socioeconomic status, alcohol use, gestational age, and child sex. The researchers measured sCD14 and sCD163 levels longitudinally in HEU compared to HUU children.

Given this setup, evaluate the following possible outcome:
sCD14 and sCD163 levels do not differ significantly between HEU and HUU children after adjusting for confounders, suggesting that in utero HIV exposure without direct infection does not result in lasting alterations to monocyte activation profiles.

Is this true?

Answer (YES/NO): NO